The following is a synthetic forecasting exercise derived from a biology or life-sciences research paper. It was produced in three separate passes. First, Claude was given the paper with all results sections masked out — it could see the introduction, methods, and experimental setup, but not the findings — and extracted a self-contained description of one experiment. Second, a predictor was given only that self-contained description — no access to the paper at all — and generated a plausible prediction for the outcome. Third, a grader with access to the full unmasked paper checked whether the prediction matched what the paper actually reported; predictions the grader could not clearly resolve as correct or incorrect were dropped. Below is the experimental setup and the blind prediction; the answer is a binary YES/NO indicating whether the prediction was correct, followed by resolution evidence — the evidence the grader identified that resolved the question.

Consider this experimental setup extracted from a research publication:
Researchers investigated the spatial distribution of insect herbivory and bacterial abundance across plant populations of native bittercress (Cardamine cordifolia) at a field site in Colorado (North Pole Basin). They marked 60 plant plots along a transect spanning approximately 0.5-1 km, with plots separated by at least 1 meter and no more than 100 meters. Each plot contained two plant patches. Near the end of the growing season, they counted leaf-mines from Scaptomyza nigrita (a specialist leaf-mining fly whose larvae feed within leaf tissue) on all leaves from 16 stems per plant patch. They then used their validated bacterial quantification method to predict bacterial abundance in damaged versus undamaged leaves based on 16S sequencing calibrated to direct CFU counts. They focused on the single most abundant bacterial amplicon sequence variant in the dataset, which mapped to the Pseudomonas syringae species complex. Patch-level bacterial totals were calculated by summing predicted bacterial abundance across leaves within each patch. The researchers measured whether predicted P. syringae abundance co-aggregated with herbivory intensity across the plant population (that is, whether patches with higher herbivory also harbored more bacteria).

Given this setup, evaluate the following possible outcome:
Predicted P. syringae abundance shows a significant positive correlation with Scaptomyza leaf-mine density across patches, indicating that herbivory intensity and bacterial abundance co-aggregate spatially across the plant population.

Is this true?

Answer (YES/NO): YES